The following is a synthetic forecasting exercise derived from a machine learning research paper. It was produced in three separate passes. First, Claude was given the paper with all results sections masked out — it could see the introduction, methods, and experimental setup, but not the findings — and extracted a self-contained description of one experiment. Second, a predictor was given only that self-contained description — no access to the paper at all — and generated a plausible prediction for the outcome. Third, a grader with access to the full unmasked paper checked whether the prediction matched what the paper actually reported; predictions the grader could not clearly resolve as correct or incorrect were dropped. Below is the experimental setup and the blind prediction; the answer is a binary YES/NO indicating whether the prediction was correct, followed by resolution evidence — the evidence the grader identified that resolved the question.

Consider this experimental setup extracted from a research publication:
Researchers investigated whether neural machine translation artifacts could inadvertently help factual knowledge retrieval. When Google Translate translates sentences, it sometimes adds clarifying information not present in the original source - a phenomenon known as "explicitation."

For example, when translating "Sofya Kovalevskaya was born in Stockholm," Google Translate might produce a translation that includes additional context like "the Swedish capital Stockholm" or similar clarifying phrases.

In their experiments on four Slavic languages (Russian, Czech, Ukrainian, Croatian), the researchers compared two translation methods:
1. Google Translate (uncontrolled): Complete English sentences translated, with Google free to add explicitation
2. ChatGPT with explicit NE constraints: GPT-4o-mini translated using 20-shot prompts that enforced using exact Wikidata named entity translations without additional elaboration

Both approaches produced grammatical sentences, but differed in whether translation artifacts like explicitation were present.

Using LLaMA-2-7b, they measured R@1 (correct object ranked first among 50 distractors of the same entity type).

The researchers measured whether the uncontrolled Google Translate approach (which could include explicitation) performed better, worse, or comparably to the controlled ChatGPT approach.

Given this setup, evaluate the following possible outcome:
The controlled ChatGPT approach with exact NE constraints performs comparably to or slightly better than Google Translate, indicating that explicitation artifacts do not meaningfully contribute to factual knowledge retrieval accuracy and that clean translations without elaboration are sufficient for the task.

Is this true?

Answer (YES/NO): NO